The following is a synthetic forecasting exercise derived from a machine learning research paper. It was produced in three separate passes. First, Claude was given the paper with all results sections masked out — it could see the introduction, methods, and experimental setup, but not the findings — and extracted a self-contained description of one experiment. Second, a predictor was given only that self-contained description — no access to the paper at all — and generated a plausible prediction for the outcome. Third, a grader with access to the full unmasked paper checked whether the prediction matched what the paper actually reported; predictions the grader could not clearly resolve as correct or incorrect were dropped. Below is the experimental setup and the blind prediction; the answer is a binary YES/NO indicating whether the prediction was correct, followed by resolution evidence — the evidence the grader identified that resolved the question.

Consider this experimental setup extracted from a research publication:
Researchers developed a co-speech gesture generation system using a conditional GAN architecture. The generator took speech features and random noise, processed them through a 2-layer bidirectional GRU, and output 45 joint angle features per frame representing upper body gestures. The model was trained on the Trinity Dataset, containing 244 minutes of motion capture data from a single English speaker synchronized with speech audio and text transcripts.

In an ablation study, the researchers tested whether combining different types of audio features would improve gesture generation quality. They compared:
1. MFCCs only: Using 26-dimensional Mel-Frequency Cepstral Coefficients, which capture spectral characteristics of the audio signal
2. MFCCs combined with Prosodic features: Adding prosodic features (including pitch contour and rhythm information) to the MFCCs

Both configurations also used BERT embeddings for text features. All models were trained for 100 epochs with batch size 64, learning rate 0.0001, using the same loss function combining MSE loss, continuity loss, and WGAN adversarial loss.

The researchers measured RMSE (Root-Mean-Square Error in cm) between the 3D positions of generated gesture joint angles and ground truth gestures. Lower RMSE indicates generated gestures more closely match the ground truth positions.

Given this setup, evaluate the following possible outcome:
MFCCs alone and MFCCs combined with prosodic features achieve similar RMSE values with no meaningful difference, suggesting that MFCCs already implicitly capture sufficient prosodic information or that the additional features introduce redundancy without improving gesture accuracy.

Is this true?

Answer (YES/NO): YES